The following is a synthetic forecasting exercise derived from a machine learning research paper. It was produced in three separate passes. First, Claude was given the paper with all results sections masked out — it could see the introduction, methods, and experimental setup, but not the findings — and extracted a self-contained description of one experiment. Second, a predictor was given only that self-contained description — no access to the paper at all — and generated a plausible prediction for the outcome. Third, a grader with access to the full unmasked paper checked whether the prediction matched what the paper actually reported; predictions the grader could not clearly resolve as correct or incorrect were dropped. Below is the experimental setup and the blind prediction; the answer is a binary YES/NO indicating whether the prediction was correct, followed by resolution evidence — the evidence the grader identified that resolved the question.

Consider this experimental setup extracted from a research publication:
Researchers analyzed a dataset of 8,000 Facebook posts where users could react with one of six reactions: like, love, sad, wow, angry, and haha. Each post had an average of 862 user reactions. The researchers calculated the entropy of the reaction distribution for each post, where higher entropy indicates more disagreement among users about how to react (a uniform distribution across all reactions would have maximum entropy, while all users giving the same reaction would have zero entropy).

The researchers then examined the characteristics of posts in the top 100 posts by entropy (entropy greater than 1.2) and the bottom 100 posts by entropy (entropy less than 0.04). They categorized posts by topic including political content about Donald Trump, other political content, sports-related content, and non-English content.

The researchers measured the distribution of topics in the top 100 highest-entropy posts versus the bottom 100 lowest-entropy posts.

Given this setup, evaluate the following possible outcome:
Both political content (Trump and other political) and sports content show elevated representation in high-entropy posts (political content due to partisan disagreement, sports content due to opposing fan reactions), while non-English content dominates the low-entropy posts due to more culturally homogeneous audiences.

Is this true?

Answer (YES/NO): NO